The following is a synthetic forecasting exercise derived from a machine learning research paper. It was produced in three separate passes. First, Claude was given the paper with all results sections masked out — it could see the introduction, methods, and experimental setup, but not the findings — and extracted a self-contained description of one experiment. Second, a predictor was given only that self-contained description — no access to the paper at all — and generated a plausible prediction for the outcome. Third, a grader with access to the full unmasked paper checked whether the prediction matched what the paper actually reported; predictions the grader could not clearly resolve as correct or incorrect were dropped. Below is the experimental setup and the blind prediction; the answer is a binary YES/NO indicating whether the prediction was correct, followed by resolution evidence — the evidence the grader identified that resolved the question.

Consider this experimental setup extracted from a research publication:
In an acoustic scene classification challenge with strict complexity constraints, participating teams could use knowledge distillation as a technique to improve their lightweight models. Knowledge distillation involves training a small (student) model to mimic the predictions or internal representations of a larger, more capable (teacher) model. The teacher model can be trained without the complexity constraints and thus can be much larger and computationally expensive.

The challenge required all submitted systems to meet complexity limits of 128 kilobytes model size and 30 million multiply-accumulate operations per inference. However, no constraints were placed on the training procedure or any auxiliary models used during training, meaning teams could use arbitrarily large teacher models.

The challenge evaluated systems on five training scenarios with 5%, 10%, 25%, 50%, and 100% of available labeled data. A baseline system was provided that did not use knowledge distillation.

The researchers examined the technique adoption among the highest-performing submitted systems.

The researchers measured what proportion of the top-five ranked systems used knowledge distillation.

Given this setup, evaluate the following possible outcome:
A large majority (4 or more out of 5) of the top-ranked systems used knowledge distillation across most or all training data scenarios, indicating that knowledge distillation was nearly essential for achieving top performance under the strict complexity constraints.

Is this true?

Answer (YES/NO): YES